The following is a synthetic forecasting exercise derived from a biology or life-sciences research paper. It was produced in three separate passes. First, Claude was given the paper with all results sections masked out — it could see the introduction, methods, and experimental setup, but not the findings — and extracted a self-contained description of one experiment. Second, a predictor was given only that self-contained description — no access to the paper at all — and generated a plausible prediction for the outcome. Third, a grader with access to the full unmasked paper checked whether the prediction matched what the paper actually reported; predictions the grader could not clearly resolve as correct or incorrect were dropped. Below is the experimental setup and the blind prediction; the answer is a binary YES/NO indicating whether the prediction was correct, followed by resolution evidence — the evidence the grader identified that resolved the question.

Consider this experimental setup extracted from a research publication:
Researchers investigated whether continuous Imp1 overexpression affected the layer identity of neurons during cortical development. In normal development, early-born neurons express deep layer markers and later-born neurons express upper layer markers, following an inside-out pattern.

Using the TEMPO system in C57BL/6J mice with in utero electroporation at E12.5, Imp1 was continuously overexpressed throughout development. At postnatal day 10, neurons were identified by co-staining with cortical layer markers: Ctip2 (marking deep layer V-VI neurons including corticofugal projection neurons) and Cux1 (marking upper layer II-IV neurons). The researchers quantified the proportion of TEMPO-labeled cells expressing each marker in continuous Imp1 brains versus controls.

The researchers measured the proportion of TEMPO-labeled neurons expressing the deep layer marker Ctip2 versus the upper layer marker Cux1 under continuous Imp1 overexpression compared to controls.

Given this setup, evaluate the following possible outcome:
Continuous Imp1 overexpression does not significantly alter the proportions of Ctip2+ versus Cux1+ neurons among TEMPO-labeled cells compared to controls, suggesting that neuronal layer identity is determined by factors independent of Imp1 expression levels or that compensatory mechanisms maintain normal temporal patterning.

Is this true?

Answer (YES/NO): YES